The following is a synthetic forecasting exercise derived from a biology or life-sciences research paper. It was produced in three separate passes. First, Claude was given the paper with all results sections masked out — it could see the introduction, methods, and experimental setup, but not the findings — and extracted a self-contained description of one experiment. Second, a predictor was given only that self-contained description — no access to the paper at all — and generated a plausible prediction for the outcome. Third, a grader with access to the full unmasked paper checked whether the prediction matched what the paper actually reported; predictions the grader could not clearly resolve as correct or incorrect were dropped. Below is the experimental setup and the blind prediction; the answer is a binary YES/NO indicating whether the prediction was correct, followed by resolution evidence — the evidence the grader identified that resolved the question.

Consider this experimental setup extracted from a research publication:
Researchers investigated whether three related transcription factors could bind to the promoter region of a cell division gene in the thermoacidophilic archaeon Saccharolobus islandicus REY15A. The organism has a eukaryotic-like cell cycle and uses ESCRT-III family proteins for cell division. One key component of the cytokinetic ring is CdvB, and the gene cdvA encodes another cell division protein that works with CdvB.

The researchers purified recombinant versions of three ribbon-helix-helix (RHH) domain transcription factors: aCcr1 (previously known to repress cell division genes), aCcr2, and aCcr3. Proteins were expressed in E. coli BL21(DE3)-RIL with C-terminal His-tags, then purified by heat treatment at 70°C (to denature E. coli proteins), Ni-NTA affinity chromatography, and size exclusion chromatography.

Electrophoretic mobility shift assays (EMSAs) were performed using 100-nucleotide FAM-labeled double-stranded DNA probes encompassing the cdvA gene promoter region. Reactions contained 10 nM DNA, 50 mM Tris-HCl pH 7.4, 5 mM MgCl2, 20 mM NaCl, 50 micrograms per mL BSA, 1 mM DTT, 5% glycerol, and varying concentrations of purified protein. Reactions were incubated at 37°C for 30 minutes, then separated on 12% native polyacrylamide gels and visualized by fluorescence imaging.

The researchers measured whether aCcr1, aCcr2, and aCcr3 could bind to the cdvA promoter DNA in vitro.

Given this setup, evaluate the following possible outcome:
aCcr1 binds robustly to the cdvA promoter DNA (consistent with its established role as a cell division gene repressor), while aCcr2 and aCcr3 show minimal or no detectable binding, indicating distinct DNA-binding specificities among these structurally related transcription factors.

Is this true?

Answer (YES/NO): NO